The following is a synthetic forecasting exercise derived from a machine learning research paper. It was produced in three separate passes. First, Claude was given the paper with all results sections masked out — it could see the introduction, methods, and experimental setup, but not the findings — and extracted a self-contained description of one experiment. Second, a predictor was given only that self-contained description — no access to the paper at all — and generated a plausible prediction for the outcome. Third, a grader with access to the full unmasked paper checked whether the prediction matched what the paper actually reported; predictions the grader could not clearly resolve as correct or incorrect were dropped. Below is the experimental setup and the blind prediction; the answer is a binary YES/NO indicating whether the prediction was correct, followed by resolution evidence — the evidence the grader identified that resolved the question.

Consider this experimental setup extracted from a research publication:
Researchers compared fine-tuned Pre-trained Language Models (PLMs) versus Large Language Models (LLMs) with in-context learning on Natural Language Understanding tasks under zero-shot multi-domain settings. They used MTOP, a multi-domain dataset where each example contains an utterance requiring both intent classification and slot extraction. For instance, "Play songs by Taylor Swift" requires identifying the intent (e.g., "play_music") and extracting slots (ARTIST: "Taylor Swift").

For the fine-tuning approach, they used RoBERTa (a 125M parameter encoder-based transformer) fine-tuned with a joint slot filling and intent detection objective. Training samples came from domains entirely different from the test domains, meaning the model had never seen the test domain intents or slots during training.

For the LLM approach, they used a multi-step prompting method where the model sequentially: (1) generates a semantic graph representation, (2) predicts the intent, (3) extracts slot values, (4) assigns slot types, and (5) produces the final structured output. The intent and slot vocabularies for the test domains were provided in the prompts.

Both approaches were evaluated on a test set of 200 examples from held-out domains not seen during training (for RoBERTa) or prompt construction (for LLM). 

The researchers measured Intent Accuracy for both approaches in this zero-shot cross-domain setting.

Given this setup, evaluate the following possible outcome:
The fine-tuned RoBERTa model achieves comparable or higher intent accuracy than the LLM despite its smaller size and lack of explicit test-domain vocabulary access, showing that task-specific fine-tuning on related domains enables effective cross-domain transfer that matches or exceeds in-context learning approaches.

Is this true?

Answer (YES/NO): NO